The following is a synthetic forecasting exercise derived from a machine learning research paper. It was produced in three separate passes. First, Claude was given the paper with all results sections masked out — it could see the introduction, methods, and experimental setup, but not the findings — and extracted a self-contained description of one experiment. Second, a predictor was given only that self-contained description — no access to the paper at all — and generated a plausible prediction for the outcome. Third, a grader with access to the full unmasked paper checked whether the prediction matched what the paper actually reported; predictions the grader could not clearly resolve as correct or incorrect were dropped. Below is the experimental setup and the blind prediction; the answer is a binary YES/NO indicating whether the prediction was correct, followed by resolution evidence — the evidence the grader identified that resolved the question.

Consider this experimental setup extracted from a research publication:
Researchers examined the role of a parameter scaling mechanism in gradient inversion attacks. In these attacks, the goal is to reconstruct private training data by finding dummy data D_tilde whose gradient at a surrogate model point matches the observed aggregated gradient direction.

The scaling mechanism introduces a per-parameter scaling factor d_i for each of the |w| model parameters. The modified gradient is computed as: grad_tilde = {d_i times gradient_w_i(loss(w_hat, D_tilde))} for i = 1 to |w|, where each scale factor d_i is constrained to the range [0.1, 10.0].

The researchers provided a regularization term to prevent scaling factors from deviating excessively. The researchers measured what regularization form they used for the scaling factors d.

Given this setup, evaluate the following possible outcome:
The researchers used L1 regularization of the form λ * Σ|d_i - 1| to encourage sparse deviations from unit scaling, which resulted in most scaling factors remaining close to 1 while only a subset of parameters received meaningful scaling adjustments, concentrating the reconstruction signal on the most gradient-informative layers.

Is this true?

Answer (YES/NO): NO